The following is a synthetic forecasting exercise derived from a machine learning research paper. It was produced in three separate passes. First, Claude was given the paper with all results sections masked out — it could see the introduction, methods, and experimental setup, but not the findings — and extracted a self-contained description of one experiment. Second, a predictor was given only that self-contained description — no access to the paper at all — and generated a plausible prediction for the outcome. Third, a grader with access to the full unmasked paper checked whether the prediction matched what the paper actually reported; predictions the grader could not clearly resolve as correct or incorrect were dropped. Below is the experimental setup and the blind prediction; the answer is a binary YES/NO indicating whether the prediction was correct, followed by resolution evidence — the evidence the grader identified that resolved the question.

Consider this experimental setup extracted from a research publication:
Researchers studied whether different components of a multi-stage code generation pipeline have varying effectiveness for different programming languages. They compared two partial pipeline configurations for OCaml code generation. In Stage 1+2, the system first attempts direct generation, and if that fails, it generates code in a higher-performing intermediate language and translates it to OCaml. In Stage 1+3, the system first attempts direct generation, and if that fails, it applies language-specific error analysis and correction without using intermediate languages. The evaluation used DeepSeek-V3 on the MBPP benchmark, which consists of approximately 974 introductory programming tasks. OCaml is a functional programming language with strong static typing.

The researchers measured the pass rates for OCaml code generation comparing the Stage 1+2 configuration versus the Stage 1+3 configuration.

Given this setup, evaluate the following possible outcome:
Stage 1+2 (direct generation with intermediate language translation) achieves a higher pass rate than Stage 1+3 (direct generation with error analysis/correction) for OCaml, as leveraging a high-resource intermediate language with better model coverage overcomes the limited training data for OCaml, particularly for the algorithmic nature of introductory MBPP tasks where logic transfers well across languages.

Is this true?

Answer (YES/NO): YES